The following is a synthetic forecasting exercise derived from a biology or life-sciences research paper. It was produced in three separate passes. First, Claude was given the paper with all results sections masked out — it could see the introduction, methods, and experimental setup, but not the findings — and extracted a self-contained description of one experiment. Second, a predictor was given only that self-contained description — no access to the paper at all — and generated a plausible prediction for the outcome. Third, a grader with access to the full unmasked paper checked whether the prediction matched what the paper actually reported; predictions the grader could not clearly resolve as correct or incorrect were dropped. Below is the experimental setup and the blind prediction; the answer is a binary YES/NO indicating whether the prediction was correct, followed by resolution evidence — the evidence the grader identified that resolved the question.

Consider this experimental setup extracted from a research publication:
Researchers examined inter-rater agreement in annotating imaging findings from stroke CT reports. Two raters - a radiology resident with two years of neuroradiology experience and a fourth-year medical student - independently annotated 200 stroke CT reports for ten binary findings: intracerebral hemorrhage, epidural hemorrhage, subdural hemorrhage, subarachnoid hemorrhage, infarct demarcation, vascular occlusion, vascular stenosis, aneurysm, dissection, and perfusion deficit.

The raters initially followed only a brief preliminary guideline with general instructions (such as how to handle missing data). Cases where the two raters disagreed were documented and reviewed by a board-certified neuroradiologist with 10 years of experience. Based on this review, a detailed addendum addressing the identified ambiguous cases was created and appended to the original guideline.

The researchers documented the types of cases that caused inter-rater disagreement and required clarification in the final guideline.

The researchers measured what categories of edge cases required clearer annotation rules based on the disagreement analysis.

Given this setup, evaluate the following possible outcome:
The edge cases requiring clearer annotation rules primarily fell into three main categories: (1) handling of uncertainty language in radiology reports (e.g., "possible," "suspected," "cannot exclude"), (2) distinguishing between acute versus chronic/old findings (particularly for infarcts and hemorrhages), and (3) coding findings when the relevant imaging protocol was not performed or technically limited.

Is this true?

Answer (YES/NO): NO